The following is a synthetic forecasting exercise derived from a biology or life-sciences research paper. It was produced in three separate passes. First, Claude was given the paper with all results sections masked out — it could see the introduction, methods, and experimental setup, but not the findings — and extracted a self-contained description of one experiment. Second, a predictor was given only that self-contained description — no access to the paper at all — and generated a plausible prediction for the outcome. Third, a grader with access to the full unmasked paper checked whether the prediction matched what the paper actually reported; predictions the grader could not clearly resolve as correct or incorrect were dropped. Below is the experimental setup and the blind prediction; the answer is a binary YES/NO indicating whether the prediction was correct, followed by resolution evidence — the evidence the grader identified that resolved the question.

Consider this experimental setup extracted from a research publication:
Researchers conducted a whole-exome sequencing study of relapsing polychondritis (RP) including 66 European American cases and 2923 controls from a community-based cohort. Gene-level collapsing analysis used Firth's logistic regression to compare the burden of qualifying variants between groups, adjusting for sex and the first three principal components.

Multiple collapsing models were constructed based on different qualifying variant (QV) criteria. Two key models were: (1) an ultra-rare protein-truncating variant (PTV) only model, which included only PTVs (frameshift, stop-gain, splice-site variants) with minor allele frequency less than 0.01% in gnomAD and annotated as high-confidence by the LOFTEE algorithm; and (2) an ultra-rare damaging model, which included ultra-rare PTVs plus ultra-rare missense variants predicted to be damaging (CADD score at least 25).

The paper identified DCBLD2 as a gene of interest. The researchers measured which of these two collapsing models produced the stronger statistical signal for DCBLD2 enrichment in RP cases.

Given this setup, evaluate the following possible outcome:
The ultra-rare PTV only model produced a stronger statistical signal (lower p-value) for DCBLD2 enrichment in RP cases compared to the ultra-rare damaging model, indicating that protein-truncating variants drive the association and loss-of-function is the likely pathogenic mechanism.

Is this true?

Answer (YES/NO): NO